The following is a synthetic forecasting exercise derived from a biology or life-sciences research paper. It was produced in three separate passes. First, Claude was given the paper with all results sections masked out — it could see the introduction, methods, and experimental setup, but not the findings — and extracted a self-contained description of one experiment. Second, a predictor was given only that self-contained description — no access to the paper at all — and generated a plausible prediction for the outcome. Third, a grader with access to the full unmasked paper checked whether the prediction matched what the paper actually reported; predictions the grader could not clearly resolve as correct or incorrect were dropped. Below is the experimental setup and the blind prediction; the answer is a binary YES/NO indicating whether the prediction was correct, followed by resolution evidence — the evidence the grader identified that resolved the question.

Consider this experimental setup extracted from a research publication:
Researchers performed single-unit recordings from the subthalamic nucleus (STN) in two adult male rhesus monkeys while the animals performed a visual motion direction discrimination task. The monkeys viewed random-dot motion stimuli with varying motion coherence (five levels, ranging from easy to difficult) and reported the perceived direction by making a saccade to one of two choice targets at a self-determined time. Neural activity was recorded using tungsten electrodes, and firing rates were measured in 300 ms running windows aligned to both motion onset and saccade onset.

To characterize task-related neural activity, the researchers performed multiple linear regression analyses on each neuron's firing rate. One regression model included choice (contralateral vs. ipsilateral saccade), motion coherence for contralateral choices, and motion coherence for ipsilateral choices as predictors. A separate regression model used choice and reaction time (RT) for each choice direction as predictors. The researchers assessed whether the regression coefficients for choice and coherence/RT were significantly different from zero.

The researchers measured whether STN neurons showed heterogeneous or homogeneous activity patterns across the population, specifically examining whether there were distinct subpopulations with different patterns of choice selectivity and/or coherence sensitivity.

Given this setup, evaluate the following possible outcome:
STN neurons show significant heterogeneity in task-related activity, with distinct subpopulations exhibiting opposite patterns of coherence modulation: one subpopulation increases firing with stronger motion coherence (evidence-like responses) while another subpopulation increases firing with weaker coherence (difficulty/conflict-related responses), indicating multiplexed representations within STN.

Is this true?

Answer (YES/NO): NO